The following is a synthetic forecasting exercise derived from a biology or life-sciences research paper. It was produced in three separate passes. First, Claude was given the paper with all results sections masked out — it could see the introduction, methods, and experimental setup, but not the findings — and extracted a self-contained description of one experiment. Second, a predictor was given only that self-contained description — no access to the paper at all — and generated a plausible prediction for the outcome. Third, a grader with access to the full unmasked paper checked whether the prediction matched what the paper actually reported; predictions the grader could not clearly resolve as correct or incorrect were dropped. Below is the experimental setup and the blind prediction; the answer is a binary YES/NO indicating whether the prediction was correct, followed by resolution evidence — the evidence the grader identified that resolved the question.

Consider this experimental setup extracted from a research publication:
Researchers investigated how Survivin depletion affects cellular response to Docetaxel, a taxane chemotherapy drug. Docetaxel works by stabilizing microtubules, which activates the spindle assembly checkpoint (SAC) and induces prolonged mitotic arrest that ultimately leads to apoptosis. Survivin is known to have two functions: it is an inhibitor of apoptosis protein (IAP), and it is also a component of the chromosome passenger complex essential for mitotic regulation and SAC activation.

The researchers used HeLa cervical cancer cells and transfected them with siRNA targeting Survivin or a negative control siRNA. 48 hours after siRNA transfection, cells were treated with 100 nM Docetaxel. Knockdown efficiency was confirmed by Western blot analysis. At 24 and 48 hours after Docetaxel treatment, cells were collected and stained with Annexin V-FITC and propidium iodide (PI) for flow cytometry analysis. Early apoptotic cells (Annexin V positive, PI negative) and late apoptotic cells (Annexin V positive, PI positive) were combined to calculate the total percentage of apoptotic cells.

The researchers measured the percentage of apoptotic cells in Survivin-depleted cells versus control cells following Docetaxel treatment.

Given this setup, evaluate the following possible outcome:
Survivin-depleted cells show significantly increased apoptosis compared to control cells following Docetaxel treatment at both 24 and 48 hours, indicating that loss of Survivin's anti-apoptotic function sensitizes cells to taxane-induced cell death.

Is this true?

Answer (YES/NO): NO